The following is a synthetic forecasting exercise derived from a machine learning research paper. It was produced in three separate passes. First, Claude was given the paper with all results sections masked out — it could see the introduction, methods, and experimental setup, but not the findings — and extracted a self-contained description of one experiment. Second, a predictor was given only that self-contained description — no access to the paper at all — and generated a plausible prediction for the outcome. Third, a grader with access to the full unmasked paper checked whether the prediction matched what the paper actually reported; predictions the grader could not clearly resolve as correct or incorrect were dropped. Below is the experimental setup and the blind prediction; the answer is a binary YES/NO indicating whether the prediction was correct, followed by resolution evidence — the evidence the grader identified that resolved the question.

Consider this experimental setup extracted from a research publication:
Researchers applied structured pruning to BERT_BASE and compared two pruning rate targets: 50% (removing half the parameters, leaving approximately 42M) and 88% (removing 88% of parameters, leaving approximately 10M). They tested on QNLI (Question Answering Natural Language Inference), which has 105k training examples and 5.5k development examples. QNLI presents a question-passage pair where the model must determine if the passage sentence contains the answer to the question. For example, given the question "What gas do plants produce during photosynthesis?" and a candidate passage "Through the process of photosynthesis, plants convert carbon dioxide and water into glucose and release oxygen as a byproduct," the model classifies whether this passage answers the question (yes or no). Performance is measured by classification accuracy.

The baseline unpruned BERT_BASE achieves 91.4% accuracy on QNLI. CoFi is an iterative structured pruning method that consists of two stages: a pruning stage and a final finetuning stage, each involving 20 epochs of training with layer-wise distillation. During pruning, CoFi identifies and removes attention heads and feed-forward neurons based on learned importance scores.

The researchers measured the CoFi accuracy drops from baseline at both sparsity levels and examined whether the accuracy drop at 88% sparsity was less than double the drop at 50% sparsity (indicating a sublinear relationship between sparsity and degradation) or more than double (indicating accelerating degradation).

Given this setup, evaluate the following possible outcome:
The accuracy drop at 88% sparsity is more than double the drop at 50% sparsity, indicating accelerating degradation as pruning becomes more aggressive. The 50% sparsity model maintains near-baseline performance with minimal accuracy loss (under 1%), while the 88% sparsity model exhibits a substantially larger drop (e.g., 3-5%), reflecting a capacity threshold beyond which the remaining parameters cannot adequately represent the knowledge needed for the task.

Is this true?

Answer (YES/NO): NO